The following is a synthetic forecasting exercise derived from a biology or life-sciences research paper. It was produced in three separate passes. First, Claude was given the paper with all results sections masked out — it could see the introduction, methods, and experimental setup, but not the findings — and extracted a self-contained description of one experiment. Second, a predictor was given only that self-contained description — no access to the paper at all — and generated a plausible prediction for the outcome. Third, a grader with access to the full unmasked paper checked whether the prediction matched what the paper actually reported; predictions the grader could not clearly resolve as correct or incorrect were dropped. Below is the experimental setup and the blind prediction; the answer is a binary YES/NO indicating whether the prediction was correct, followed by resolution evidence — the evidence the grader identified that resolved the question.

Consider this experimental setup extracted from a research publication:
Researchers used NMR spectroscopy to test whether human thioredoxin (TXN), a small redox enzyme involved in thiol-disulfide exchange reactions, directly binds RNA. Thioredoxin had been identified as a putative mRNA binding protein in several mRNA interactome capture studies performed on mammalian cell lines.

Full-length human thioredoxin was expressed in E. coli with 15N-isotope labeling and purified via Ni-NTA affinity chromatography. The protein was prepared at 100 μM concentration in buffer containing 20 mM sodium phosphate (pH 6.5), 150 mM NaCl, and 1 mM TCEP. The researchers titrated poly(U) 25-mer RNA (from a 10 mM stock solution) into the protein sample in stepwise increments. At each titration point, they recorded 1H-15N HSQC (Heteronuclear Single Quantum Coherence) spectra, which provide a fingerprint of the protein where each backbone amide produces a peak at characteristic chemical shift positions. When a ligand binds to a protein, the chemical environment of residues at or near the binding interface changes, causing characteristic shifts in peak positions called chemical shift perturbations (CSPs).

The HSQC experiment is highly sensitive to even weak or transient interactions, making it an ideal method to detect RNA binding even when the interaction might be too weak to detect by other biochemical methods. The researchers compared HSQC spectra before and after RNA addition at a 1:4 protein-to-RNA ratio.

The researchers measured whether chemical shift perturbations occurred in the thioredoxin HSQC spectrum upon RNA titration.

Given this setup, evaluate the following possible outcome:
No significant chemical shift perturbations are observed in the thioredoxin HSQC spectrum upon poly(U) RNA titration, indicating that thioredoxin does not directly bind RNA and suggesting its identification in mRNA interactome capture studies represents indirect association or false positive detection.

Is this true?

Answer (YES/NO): YES